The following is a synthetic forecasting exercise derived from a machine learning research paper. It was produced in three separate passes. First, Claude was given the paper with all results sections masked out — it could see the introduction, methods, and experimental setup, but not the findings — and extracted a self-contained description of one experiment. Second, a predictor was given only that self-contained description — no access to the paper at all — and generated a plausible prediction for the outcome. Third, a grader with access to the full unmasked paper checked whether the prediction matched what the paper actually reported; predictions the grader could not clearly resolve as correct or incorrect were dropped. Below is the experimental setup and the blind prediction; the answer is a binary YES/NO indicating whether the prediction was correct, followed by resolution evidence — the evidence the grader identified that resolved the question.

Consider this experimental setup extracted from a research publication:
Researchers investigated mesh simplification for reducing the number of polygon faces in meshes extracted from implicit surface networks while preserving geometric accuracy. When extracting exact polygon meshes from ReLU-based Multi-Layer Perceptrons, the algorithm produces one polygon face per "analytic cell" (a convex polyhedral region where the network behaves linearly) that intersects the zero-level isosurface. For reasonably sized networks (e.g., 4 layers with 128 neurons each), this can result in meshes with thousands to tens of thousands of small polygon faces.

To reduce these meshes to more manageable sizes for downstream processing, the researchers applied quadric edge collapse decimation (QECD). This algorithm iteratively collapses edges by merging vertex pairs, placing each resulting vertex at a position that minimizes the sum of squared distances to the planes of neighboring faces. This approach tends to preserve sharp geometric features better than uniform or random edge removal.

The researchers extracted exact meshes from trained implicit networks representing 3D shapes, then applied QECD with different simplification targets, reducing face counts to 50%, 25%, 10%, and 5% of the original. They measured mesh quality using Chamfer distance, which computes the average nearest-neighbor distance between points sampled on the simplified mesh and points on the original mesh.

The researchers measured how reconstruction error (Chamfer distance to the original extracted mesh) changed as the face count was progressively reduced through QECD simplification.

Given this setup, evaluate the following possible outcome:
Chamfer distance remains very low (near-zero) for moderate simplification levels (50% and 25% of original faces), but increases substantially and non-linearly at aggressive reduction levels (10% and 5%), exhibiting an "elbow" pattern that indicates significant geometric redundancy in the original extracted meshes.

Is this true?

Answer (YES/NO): NO